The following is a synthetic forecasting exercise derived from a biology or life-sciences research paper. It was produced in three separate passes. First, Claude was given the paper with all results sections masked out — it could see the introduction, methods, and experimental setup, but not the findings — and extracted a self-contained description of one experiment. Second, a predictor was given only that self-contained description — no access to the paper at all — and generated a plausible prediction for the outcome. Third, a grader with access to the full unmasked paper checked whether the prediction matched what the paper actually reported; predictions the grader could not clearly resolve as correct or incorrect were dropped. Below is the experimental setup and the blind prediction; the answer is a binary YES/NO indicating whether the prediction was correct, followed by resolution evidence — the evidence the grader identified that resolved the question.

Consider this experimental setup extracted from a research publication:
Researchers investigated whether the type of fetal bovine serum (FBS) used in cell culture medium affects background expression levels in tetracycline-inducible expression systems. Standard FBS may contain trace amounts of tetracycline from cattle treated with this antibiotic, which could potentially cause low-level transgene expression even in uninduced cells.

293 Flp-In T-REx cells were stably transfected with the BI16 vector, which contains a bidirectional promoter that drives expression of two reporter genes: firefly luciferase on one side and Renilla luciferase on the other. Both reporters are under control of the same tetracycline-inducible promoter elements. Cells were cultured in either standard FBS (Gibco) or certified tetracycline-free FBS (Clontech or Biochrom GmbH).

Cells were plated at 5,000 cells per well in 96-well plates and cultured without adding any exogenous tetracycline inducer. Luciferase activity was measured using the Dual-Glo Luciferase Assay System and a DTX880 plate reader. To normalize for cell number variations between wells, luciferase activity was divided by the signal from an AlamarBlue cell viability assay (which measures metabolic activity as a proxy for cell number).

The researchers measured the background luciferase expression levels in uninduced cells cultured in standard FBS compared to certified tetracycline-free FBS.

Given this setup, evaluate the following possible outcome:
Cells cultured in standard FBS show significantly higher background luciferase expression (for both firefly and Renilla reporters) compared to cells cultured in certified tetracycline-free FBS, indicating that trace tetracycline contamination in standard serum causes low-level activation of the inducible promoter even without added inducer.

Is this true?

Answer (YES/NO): NO